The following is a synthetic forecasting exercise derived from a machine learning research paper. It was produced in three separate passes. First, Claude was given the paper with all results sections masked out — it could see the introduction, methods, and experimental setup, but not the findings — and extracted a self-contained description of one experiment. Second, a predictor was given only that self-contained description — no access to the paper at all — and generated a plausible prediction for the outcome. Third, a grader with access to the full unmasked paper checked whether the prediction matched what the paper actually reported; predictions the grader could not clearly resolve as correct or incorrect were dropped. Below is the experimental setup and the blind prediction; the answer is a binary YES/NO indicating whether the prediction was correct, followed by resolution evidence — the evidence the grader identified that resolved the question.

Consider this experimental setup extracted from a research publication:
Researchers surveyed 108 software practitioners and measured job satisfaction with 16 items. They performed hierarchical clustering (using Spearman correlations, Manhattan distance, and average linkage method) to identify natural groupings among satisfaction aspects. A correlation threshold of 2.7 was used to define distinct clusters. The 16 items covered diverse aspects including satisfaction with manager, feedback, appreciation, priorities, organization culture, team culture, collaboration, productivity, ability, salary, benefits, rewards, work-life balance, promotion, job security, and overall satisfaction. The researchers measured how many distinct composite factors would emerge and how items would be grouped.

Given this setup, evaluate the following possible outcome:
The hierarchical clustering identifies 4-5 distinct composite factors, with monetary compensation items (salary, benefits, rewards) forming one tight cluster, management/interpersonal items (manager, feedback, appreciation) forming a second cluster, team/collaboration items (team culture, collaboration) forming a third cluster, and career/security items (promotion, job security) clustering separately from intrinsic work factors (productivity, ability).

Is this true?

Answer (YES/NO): NO